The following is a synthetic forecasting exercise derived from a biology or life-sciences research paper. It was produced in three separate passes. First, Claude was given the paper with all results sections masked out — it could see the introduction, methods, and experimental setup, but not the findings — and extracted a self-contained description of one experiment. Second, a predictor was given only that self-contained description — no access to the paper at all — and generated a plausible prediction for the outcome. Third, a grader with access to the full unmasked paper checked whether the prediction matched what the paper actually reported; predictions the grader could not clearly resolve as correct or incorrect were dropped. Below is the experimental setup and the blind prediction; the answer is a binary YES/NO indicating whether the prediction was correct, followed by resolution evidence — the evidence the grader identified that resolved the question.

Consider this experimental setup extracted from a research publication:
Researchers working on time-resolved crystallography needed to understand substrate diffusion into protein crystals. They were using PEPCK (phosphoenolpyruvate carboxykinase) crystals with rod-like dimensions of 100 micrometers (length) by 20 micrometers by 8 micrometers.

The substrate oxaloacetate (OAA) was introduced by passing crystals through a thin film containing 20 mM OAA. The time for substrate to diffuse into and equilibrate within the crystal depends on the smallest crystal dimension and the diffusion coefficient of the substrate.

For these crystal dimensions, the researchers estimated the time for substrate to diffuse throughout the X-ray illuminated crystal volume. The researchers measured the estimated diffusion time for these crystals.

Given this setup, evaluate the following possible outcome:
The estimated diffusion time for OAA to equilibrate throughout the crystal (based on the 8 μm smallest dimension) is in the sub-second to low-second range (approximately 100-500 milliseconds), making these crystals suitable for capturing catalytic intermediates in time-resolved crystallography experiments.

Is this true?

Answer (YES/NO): NO